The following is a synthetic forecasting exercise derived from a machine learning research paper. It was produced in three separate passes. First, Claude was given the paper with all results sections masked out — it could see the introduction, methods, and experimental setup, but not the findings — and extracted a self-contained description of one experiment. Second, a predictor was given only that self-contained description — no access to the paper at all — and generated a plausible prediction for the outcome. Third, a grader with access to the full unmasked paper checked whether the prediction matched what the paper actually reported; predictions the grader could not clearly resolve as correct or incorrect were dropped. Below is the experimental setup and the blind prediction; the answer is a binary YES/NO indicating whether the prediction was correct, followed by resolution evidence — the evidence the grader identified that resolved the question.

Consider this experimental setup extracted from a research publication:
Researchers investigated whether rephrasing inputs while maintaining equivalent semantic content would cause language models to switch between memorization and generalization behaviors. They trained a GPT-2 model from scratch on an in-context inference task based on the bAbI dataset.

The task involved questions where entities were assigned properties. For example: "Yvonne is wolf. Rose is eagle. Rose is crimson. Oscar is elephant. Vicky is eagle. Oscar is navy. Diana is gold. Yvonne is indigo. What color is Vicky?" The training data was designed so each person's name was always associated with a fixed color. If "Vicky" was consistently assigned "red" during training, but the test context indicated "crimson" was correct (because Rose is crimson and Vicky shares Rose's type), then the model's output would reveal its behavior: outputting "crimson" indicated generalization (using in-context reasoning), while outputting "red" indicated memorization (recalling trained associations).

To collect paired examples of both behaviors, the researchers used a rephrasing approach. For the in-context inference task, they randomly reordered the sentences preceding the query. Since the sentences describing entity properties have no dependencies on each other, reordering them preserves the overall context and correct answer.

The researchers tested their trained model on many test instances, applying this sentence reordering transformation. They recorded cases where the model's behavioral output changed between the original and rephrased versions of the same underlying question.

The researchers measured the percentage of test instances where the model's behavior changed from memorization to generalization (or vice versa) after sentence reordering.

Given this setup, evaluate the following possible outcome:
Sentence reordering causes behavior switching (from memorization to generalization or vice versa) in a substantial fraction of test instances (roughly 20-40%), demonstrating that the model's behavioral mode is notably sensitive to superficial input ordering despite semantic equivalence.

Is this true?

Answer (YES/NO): NO